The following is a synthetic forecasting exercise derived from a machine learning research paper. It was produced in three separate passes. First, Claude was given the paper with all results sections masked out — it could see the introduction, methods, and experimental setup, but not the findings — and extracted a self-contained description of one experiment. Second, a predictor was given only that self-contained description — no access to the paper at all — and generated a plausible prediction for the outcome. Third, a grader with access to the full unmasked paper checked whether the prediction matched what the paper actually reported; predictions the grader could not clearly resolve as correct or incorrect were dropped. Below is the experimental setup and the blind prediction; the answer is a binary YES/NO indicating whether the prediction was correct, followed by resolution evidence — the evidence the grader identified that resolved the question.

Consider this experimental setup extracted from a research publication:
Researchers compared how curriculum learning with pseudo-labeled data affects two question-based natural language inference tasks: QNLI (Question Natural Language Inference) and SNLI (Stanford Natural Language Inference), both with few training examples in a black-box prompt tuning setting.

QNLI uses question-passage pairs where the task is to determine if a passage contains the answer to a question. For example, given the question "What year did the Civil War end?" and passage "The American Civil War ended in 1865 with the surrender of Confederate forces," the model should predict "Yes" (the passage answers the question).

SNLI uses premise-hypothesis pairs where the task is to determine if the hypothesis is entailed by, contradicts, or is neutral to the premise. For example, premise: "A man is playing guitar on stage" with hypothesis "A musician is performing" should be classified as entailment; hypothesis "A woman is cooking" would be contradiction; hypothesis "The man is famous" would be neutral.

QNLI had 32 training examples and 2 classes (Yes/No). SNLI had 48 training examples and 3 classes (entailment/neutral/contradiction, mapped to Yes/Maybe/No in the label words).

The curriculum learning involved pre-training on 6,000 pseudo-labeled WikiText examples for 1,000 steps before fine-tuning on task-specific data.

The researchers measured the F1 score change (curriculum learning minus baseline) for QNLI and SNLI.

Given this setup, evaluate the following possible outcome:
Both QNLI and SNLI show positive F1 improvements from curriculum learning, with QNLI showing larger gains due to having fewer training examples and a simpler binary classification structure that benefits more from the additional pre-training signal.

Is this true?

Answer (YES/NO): NO